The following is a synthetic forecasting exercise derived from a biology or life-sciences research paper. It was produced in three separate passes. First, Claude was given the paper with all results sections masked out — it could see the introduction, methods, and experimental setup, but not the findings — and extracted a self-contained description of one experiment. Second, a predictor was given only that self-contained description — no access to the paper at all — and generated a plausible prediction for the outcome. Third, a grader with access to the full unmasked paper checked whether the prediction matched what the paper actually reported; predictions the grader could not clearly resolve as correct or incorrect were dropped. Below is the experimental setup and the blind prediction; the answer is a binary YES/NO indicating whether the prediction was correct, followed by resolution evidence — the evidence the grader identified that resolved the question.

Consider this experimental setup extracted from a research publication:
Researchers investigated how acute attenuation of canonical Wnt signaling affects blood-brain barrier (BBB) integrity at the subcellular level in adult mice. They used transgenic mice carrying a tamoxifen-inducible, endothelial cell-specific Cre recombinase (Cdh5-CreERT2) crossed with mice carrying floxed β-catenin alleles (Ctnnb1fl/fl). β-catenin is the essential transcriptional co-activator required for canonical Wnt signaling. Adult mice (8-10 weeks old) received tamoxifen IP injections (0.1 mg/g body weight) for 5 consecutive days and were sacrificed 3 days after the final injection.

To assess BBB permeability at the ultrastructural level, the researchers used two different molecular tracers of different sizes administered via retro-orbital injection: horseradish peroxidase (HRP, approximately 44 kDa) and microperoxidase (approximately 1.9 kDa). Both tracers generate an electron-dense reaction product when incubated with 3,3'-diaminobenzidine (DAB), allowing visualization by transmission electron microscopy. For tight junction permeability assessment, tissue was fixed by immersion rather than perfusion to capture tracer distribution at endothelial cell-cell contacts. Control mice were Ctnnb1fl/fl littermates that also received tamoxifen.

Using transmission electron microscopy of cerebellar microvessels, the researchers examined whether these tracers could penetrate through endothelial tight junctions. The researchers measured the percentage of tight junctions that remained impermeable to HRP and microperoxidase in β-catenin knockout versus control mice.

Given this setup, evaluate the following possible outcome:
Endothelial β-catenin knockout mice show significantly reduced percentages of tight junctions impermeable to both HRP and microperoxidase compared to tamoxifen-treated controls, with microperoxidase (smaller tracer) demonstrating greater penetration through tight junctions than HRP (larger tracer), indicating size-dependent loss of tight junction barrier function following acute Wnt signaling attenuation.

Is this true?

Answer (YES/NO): NO